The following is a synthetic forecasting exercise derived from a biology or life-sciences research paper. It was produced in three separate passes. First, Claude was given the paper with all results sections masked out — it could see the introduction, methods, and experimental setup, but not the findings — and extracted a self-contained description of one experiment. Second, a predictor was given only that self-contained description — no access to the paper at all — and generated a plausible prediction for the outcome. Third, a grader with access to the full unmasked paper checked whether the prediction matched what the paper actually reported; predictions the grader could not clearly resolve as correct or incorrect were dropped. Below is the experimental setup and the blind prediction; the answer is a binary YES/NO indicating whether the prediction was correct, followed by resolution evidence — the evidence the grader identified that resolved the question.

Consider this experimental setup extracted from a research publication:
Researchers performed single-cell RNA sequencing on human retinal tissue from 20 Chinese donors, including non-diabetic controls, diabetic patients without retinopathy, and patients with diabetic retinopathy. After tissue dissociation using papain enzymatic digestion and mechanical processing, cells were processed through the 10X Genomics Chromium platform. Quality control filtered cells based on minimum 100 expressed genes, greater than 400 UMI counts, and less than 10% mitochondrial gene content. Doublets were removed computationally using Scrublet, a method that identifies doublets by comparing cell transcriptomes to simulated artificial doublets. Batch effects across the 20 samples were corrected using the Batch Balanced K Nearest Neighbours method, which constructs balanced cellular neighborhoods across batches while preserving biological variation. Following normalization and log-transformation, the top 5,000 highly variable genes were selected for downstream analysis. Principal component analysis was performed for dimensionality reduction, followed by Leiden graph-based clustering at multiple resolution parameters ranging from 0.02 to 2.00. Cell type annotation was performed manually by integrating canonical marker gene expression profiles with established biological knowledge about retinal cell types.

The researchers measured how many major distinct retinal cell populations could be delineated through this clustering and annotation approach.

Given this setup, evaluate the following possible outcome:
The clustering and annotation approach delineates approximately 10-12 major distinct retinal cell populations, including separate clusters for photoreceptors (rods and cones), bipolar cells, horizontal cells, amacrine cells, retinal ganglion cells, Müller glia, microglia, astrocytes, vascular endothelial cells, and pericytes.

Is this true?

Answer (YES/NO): NO